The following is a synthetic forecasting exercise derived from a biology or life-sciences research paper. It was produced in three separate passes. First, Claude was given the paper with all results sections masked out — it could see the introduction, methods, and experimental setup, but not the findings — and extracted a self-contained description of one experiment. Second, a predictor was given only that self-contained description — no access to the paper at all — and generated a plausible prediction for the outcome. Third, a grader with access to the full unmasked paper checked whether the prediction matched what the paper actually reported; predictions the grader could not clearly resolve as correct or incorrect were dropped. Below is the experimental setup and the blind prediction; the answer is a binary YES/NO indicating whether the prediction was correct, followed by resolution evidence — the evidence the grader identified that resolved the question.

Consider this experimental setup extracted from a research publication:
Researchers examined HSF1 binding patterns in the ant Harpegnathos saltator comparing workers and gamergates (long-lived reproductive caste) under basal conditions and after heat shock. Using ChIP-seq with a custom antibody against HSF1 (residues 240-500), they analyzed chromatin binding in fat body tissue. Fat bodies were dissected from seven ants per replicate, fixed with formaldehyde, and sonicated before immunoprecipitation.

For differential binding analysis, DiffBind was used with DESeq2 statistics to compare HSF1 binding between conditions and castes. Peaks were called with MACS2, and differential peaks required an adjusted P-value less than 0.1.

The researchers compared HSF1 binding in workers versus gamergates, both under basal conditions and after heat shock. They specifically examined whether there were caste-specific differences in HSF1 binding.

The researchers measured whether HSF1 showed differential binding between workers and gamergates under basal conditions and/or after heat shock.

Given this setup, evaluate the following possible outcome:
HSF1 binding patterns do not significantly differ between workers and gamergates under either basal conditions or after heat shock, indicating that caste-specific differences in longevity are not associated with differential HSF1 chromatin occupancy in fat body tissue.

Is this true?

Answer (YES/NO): YES